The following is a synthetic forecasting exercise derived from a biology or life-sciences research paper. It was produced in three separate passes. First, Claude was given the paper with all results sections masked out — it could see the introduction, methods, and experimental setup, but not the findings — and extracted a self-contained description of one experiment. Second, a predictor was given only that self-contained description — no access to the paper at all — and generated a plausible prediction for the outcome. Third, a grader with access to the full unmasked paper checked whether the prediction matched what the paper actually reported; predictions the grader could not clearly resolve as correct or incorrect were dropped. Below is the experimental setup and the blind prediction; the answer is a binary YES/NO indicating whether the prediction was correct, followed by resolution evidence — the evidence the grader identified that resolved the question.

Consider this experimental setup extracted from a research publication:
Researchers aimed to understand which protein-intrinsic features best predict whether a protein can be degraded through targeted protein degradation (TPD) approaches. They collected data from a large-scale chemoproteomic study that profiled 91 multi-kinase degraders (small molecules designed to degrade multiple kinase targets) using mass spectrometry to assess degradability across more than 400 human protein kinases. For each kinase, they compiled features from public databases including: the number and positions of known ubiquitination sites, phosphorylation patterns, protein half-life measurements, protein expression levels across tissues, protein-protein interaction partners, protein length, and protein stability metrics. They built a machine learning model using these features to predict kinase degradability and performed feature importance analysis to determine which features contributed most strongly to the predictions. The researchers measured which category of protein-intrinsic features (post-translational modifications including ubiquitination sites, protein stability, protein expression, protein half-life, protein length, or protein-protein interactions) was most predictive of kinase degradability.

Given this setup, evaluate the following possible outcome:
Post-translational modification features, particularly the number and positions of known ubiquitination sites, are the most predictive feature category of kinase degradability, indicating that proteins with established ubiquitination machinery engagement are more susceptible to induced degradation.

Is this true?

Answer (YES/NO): YES